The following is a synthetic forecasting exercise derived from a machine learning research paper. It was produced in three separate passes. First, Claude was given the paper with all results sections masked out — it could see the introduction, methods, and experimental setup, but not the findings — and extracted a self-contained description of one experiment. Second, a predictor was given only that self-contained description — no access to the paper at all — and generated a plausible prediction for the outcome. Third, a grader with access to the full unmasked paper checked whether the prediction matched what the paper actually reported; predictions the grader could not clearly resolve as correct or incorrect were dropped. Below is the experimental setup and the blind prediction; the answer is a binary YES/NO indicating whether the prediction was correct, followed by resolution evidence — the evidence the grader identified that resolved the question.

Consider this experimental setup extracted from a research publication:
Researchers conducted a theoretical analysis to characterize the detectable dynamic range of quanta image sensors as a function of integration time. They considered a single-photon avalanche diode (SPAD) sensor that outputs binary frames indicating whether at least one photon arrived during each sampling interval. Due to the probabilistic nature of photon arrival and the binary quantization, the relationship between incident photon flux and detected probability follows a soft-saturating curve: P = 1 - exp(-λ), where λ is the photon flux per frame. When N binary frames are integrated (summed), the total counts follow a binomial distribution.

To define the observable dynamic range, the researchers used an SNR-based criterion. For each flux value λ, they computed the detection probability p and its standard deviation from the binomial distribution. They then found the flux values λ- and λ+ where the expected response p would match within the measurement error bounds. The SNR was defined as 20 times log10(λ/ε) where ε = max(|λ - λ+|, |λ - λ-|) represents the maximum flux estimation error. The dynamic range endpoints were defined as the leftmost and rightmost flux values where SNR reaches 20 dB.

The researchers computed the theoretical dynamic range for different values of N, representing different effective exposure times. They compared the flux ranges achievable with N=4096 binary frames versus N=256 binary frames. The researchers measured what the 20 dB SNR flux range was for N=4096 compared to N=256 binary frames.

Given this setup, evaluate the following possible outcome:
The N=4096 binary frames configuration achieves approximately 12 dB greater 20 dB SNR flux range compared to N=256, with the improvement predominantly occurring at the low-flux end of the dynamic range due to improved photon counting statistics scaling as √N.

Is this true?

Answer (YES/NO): NO